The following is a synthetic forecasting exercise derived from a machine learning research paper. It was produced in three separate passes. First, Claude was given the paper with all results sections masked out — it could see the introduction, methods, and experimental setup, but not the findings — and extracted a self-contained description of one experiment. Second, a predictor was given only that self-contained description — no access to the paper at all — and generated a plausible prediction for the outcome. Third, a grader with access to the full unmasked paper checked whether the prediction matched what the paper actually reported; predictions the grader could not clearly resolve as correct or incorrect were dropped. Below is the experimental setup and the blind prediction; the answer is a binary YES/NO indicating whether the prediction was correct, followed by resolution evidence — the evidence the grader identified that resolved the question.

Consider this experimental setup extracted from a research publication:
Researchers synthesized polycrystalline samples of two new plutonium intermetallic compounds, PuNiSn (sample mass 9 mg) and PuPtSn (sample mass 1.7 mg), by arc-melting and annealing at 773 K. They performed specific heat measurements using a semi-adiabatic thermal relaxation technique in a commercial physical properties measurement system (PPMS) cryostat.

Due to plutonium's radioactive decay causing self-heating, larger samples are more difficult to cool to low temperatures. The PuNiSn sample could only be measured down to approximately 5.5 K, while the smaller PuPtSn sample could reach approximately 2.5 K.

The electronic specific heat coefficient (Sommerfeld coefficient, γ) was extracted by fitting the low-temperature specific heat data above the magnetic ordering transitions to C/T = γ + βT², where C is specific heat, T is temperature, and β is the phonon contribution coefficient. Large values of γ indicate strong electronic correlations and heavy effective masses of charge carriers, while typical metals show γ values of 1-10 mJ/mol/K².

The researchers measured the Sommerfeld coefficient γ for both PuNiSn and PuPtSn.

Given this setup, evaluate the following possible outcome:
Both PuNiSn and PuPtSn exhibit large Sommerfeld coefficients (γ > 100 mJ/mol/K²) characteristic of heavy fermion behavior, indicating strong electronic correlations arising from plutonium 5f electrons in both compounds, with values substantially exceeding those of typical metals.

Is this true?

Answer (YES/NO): YES